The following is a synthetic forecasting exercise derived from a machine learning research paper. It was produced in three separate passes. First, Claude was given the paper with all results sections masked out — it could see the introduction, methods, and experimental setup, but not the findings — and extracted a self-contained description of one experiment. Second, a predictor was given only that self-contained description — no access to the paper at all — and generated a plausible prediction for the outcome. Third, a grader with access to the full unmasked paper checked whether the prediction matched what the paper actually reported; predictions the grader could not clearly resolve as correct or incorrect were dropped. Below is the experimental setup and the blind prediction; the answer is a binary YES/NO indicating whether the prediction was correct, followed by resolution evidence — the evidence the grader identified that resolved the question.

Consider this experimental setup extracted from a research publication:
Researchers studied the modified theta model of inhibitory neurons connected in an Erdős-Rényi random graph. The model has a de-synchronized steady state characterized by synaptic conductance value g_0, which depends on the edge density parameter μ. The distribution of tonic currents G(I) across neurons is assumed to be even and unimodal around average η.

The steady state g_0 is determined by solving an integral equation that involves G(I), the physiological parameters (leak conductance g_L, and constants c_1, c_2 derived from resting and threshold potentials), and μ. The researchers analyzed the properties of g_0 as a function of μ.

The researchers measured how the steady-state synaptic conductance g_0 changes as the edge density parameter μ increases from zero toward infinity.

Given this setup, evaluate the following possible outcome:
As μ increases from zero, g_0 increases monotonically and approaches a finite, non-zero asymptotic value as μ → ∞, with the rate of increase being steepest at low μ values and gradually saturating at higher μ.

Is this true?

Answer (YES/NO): NO